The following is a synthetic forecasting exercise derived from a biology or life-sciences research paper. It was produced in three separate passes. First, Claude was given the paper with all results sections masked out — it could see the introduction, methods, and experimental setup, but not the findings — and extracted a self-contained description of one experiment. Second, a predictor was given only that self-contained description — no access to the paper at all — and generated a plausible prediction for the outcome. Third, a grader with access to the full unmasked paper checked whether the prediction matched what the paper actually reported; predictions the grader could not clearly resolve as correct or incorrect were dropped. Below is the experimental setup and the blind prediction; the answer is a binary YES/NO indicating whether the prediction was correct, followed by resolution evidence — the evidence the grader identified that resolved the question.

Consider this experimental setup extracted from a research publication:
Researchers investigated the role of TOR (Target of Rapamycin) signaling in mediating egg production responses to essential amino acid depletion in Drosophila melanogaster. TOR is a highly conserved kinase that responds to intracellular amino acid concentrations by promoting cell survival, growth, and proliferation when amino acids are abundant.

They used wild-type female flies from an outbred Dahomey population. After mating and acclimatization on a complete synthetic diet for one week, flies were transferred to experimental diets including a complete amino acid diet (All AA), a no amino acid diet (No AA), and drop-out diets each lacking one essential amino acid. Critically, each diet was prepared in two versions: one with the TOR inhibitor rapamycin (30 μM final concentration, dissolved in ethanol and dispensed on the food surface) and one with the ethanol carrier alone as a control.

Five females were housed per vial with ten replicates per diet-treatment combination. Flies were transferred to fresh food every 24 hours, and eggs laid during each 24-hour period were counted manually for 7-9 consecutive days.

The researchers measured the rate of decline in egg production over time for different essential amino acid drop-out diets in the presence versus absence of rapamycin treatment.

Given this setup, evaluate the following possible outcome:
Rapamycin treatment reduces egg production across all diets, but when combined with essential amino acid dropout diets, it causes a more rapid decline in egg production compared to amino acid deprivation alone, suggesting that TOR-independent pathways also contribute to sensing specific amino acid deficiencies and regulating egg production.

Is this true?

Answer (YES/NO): NO